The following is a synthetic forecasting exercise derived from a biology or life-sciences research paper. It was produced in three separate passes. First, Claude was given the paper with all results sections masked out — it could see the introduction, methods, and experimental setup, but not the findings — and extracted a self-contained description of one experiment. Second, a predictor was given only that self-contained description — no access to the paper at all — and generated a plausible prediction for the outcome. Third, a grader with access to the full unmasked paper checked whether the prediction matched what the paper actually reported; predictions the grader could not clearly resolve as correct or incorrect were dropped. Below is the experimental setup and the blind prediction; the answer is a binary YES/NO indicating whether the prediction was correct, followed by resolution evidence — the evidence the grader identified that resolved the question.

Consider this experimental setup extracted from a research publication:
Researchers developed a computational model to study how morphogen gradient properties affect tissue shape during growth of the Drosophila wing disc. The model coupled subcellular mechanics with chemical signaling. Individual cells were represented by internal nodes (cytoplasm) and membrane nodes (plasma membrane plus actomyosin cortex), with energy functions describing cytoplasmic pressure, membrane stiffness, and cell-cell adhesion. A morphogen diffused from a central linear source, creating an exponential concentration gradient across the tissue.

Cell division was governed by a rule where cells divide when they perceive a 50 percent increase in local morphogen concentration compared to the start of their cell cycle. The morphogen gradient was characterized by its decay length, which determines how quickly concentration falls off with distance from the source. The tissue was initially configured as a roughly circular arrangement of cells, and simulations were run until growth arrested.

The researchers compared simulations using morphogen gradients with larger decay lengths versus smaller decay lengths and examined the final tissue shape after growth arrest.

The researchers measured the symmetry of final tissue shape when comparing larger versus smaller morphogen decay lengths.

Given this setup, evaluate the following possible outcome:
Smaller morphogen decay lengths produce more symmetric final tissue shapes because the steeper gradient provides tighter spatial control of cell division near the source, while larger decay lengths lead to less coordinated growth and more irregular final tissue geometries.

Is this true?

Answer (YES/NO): NO